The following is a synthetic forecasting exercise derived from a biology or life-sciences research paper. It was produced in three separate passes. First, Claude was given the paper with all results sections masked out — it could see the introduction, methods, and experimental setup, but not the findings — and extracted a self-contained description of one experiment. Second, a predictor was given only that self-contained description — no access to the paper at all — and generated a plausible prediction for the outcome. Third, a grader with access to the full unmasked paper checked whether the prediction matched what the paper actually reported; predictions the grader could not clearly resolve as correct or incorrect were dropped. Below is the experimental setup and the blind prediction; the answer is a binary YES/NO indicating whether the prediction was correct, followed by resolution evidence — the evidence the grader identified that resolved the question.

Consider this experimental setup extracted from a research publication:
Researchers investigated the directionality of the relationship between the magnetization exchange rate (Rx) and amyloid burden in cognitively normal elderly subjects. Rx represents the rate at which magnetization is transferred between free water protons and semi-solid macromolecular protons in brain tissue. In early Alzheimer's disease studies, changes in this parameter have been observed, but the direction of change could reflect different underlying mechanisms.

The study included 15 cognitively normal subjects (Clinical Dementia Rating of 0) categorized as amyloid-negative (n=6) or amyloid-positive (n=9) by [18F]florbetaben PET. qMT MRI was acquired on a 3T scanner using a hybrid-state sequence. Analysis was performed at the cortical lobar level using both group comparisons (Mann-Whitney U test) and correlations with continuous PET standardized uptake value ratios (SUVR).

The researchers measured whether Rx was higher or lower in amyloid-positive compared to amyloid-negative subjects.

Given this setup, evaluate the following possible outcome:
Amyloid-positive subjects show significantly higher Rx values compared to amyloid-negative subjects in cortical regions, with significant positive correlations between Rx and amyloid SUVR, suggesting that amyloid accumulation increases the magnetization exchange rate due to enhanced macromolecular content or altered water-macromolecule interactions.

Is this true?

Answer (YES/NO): NO